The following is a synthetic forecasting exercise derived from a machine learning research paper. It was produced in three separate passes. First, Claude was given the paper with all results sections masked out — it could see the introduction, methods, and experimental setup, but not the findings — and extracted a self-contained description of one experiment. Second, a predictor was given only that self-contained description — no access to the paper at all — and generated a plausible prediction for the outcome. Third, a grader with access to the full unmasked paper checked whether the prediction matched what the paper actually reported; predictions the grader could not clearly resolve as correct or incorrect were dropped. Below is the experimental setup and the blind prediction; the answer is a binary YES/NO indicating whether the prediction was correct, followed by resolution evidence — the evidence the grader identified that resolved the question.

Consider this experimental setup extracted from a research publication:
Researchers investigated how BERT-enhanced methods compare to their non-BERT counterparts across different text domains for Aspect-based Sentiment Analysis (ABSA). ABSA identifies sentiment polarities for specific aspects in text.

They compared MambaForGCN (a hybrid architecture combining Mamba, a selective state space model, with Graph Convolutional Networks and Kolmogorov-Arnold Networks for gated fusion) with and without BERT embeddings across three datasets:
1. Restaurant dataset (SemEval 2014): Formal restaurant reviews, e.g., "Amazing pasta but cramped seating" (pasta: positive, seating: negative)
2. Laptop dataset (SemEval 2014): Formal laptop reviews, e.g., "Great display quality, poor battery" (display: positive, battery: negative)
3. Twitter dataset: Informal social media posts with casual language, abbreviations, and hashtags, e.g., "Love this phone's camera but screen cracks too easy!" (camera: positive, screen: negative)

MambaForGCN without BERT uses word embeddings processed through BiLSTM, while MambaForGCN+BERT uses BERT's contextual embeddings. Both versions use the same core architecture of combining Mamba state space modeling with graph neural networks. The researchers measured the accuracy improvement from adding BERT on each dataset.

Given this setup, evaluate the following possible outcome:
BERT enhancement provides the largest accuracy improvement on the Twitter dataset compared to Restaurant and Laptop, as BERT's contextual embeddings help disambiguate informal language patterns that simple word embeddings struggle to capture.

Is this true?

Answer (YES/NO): NO